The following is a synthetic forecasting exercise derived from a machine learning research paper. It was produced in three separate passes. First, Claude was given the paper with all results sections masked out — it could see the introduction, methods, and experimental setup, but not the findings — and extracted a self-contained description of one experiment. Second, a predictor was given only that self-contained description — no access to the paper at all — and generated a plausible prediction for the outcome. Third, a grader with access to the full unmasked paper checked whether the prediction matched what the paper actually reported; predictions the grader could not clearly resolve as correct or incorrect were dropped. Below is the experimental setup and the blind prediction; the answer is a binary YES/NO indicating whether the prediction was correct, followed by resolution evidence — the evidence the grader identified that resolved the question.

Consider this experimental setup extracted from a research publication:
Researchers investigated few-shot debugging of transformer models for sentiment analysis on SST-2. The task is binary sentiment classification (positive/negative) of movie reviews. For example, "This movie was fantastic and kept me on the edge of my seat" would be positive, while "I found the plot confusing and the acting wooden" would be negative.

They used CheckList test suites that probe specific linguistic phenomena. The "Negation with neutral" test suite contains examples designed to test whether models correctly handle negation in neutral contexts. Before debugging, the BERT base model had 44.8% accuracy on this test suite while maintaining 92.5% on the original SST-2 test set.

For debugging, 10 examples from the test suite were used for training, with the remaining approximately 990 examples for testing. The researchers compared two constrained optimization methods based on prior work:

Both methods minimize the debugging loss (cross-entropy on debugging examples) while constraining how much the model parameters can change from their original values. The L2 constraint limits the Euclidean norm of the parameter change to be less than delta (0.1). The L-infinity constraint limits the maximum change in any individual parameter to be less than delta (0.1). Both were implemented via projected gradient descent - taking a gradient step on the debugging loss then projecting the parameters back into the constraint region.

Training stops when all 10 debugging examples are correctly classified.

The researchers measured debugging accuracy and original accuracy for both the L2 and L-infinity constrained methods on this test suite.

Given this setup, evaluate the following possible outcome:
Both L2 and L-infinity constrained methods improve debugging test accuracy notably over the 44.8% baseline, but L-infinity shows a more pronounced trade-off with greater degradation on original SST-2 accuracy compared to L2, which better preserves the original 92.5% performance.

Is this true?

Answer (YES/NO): NO